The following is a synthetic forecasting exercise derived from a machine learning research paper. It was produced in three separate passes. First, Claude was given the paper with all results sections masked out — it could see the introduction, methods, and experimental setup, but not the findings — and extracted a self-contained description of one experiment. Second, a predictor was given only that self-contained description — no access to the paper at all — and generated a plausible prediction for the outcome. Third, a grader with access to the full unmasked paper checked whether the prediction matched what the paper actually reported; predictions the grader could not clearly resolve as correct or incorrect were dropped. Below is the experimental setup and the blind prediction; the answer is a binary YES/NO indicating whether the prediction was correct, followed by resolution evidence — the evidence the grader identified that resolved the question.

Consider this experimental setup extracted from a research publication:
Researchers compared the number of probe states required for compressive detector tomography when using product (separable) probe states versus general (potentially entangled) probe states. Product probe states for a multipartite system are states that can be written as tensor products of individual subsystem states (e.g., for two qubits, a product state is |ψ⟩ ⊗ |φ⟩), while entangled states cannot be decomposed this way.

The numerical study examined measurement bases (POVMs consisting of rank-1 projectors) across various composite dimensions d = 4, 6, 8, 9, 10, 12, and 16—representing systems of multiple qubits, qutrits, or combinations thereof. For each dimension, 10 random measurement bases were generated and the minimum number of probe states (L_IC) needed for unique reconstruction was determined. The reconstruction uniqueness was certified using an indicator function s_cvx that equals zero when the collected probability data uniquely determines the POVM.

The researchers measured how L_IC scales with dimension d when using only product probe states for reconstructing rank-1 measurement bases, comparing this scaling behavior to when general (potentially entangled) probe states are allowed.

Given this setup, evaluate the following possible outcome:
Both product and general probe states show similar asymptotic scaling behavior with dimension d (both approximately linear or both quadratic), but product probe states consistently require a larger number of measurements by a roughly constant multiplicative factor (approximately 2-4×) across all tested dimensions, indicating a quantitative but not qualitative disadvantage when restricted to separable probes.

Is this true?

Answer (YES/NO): NO